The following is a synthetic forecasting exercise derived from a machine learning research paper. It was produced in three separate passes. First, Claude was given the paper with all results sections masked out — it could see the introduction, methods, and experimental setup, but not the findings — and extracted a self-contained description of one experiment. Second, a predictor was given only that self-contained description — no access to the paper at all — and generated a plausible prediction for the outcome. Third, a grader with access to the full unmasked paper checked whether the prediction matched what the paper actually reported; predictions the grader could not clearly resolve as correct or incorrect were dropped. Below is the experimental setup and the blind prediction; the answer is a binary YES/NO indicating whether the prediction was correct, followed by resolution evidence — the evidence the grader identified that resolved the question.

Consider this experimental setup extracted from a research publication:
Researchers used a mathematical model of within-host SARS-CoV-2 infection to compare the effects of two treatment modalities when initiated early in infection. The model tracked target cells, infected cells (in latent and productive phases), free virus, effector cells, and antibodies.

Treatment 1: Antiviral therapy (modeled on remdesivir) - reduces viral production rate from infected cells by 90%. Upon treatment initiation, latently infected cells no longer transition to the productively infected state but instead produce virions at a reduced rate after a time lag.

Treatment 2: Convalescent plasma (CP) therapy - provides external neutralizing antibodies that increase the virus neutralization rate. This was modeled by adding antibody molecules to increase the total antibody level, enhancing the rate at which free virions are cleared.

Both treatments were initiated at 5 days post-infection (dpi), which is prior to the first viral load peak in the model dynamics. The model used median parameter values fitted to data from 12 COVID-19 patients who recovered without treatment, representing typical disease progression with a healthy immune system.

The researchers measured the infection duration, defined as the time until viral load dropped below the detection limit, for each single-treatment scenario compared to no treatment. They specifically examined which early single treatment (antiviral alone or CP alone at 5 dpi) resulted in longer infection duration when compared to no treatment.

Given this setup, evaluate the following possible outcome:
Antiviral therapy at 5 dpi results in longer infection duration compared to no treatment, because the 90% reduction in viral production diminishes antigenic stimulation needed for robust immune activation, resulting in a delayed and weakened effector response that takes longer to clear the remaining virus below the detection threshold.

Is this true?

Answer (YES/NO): YES